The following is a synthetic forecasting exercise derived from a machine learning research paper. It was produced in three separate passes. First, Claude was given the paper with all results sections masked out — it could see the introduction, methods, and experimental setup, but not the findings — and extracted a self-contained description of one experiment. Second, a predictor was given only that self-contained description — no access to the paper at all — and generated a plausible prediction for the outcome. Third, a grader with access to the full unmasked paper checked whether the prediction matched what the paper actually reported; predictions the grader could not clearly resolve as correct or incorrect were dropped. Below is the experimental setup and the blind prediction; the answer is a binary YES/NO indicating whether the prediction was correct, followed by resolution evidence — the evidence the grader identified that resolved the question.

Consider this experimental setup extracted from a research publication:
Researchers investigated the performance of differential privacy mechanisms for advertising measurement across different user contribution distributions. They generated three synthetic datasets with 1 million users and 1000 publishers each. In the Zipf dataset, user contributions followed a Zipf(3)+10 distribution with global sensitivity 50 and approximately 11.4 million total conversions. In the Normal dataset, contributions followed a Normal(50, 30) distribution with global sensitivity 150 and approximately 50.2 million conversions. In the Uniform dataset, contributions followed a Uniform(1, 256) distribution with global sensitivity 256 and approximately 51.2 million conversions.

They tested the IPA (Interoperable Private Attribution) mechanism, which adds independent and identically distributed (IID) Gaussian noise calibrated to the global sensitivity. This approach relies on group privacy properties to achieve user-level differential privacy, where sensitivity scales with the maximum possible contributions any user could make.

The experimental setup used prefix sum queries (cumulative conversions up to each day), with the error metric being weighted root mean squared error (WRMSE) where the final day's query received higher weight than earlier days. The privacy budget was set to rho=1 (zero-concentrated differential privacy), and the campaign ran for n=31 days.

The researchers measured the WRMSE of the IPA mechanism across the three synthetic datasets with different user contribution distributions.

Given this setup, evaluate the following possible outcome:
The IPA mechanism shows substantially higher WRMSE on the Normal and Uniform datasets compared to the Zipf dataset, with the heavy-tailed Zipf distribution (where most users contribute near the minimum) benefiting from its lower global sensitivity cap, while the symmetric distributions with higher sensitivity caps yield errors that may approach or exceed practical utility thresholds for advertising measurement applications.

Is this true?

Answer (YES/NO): YES